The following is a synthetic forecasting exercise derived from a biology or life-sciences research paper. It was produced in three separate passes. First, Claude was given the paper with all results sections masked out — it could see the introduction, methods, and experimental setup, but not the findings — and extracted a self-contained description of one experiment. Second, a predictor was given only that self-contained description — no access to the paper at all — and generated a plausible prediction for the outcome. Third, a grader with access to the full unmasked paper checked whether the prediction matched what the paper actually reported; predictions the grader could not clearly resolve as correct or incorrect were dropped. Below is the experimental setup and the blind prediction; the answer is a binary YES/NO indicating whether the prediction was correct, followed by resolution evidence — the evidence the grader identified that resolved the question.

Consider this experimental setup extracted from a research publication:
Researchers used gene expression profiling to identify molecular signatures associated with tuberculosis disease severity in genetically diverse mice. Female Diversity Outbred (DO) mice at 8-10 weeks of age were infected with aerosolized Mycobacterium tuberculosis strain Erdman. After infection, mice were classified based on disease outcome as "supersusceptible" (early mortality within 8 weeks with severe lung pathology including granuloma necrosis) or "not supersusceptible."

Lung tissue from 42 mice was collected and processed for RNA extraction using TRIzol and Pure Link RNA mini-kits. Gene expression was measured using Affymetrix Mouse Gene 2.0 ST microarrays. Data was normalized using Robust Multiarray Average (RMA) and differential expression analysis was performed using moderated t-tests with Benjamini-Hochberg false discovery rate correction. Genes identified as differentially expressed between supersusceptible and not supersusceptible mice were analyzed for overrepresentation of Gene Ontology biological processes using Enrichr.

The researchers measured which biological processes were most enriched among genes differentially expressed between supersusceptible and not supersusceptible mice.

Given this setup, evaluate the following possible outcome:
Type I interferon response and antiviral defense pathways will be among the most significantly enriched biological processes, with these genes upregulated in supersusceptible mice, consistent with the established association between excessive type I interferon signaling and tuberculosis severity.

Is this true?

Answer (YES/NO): NO